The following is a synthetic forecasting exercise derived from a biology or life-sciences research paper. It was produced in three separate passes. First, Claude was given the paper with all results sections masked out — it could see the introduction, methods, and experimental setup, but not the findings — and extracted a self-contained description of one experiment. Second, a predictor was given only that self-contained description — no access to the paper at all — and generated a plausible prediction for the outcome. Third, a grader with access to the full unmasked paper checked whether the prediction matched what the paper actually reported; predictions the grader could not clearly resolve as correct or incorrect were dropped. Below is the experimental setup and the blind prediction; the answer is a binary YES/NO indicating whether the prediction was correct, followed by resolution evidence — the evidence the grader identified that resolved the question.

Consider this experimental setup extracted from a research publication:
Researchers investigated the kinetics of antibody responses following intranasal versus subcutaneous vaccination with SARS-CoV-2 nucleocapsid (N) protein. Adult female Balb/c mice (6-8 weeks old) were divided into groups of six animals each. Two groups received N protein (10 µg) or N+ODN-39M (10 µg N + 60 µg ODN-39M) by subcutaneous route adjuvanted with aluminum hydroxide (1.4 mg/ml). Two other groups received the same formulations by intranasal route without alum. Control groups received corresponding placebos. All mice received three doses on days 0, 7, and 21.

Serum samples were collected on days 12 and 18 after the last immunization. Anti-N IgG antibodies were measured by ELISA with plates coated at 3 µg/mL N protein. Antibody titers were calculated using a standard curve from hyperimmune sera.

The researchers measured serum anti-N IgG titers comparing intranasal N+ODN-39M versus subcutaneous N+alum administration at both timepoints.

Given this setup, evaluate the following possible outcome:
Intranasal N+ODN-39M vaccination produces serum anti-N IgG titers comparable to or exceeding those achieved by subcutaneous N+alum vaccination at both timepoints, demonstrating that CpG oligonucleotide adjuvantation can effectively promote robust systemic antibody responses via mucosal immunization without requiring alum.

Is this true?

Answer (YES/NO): YES